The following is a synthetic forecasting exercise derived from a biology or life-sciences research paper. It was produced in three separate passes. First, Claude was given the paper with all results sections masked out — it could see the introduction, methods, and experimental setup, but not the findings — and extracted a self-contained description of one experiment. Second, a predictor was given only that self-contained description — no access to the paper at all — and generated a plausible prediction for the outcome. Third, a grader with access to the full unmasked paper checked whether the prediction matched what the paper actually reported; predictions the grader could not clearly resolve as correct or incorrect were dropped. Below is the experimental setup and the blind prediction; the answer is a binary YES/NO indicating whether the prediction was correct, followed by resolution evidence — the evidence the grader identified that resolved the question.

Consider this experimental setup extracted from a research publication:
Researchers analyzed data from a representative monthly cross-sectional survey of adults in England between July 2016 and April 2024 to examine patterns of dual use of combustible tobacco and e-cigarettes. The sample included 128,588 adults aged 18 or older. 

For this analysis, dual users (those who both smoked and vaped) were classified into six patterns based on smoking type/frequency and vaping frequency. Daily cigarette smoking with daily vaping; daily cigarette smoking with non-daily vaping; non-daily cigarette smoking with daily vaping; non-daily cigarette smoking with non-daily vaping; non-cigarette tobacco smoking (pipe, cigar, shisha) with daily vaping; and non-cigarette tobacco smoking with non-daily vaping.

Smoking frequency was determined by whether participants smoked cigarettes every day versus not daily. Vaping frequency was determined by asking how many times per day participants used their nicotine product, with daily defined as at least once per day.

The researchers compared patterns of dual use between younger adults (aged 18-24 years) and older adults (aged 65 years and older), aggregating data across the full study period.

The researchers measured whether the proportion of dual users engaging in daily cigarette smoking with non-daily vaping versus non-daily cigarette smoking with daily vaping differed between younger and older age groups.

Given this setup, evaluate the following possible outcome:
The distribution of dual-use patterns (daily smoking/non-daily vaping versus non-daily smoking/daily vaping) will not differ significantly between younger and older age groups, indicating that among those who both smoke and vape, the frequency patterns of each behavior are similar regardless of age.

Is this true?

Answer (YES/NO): NO